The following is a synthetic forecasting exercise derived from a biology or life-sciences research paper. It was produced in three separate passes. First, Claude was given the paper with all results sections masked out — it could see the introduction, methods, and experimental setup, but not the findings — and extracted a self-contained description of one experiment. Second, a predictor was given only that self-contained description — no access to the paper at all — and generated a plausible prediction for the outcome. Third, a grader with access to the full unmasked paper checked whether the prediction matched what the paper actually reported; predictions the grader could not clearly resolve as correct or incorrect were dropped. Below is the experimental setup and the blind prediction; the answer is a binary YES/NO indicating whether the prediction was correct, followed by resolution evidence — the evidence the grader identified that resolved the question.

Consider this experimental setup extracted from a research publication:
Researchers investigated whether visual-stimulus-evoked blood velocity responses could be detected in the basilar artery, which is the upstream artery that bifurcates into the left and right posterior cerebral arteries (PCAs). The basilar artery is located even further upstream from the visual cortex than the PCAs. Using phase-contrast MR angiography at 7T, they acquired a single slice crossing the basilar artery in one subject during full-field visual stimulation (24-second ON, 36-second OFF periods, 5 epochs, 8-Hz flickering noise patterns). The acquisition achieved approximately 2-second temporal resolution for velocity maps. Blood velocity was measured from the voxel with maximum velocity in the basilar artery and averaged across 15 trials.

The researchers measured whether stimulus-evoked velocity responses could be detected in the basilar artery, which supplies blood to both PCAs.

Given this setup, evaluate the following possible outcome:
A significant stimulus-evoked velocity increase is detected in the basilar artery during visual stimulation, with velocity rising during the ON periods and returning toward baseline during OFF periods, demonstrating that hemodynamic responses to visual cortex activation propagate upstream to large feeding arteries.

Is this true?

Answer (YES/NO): YES